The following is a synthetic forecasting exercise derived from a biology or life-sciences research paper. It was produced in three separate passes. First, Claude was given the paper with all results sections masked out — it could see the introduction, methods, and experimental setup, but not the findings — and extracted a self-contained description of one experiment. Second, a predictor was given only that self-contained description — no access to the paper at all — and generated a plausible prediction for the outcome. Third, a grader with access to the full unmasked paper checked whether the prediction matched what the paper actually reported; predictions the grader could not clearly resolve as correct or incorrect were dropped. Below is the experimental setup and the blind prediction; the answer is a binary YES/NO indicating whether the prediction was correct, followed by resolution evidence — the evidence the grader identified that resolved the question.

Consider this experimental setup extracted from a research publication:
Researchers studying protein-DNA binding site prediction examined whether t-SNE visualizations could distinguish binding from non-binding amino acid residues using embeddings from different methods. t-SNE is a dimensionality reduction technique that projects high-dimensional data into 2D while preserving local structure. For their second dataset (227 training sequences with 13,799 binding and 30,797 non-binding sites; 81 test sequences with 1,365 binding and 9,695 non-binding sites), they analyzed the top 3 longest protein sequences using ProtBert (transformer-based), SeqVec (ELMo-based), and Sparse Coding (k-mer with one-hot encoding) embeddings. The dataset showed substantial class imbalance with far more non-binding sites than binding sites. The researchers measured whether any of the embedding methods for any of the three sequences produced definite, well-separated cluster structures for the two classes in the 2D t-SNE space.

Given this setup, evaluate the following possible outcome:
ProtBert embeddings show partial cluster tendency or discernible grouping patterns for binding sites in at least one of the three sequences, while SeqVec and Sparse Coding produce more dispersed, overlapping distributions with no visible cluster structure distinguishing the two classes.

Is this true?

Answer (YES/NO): NO